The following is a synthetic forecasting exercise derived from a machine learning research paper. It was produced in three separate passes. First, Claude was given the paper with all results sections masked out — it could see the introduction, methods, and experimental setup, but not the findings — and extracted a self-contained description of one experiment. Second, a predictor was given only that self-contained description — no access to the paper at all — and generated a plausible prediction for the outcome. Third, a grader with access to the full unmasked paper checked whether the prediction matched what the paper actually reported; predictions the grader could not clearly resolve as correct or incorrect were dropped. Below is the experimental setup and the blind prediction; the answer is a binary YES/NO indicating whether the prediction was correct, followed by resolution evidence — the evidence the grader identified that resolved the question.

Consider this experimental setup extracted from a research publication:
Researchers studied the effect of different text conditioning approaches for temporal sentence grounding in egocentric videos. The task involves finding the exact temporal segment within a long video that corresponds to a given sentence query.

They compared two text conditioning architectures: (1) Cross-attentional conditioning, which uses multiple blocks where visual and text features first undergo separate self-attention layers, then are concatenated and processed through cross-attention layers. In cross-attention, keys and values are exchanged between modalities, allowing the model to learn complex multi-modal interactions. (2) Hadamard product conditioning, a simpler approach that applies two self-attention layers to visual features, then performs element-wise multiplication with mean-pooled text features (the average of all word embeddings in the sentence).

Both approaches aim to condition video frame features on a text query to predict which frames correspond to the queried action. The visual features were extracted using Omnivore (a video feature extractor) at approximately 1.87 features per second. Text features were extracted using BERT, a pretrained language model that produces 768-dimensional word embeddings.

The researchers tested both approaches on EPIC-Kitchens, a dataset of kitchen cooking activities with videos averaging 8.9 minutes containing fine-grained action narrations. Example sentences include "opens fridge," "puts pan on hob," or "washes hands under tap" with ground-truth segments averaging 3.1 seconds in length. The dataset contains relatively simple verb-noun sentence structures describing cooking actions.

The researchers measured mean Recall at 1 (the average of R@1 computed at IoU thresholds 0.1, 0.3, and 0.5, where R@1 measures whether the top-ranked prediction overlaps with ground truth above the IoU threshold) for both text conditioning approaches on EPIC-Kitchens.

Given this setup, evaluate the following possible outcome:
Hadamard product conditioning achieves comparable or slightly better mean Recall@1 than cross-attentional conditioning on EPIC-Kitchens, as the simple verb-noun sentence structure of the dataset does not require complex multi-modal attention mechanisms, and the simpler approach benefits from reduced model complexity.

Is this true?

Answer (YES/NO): YES